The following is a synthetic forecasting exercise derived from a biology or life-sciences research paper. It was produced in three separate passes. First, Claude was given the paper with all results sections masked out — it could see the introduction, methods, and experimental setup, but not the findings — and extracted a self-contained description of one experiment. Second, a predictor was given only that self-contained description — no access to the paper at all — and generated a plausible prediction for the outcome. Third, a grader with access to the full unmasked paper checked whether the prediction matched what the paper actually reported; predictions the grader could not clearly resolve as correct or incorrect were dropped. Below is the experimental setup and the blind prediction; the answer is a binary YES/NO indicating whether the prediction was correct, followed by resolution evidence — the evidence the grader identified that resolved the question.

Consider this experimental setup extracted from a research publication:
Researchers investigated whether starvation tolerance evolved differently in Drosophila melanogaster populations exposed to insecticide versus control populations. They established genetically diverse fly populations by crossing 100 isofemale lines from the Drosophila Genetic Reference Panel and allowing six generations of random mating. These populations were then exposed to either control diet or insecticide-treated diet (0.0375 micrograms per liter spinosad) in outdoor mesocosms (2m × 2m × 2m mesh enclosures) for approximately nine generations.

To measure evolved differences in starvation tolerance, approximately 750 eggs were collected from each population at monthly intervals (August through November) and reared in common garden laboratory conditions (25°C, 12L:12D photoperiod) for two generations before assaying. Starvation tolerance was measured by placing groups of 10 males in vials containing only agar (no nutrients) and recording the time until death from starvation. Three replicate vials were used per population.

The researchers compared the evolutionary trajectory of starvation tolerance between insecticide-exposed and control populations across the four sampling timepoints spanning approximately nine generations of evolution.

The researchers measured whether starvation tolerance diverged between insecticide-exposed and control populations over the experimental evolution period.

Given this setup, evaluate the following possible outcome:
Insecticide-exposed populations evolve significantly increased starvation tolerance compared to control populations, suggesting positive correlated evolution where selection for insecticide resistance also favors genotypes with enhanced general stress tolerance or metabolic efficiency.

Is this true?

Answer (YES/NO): YES